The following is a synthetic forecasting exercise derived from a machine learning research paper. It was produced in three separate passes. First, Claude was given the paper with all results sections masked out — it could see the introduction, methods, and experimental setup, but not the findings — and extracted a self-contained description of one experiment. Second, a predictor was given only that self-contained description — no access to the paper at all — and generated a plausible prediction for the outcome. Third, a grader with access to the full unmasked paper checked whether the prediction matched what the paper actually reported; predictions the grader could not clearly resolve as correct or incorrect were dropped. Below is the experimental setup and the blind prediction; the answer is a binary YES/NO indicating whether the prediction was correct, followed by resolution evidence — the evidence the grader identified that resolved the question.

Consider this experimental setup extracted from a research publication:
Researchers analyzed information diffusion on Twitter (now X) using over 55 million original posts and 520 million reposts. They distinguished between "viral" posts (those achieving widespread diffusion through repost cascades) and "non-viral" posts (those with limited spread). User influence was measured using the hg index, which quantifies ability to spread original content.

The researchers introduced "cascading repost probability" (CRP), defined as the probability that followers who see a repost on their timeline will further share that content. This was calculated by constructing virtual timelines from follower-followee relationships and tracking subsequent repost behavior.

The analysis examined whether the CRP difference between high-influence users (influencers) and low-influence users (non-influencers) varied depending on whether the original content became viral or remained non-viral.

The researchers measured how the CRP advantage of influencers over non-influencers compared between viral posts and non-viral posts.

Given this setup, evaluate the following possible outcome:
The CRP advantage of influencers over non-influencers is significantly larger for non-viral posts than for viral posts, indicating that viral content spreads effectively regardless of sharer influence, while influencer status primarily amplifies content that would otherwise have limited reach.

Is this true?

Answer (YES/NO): NO